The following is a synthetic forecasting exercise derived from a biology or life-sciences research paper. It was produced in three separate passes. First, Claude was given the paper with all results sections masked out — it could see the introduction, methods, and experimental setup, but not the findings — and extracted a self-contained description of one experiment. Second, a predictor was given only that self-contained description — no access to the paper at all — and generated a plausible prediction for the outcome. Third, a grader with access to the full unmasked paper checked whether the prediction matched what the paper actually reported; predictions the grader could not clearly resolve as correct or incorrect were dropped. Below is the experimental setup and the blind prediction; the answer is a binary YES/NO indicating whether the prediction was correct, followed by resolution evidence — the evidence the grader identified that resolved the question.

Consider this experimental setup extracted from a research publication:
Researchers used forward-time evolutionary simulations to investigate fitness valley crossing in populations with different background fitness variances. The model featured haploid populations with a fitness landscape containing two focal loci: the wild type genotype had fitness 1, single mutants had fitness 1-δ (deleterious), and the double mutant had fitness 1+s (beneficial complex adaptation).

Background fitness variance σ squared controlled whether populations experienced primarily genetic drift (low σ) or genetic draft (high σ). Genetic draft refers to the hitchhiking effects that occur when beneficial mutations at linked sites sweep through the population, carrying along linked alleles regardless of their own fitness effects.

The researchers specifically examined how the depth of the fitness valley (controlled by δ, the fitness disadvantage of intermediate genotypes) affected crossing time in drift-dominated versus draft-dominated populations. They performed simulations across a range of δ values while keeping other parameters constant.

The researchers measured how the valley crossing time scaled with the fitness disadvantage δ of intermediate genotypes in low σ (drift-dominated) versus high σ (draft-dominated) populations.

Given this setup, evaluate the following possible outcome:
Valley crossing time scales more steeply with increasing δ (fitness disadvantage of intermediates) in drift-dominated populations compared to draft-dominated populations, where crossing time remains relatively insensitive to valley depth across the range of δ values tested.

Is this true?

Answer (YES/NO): YES